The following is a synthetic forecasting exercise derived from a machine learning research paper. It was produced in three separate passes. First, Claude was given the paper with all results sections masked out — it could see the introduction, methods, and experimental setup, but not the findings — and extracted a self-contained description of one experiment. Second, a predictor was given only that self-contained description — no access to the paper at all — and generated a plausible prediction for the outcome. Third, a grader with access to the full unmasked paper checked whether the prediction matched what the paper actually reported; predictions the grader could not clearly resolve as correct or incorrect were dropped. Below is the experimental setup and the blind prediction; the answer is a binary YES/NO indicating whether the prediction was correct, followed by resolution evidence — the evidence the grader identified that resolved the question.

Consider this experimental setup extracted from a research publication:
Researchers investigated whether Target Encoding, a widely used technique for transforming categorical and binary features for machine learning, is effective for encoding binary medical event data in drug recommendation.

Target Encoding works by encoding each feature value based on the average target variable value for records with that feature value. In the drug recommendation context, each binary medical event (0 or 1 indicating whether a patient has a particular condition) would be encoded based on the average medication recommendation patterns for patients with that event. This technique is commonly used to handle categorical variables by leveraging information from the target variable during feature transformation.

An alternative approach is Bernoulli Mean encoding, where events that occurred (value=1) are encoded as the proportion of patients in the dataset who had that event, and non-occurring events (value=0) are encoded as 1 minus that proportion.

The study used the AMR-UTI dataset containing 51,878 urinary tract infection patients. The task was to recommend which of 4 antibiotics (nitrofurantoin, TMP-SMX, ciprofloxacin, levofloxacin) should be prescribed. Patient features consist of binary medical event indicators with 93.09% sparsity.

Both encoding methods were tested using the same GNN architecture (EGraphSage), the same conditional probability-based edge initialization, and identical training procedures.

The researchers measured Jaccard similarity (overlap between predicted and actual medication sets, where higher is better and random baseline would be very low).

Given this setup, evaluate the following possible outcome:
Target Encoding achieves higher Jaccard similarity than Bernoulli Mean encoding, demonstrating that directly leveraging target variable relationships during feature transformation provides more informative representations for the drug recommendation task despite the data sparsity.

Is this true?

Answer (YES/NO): NO